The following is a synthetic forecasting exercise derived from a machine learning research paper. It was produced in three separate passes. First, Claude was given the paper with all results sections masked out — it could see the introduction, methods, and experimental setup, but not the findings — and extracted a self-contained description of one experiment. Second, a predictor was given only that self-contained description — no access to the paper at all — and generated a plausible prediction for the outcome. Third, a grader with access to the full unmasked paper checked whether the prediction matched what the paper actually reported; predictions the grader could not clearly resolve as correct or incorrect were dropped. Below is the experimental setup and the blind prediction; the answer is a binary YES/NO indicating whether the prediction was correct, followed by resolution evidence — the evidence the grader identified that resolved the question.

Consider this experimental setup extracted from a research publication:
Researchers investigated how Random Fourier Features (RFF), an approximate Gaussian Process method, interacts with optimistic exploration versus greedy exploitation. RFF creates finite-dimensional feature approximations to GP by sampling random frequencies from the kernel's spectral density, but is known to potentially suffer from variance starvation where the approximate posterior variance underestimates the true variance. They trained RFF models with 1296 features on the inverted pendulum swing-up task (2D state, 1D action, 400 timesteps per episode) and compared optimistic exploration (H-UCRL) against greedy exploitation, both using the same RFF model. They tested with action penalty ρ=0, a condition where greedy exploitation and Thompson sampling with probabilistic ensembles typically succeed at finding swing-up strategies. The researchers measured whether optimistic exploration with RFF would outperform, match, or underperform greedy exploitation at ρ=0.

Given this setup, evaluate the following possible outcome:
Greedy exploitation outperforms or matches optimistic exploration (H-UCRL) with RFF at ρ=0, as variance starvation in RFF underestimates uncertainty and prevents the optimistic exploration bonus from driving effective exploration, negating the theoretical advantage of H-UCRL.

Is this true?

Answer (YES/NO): YES